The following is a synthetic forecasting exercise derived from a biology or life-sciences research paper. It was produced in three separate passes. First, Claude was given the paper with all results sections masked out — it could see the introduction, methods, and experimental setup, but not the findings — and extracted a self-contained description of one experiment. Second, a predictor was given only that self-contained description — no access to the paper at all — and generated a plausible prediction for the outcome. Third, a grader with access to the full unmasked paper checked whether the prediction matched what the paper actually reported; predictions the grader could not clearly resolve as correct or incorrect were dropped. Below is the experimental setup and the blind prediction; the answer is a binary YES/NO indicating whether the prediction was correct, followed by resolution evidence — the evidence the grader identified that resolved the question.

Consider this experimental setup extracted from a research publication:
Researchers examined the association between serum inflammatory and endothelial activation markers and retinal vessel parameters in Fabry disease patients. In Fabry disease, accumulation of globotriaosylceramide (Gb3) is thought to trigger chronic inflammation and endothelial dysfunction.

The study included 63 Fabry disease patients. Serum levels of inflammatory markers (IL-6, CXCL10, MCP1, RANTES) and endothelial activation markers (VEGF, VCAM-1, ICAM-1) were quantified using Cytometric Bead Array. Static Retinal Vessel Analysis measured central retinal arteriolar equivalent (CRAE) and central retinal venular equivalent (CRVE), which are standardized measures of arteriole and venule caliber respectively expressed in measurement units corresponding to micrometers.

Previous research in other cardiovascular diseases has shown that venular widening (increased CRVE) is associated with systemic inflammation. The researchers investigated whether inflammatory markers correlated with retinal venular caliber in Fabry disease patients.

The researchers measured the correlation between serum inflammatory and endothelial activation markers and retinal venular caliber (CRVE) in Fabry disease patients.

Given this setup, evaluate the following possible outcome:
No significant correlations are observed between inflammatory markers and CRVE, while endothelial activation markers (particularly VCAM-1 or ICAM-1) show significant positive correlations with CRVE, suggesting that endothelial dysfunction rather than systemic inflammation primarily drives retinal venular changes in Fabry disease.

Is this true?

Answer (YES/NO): NO